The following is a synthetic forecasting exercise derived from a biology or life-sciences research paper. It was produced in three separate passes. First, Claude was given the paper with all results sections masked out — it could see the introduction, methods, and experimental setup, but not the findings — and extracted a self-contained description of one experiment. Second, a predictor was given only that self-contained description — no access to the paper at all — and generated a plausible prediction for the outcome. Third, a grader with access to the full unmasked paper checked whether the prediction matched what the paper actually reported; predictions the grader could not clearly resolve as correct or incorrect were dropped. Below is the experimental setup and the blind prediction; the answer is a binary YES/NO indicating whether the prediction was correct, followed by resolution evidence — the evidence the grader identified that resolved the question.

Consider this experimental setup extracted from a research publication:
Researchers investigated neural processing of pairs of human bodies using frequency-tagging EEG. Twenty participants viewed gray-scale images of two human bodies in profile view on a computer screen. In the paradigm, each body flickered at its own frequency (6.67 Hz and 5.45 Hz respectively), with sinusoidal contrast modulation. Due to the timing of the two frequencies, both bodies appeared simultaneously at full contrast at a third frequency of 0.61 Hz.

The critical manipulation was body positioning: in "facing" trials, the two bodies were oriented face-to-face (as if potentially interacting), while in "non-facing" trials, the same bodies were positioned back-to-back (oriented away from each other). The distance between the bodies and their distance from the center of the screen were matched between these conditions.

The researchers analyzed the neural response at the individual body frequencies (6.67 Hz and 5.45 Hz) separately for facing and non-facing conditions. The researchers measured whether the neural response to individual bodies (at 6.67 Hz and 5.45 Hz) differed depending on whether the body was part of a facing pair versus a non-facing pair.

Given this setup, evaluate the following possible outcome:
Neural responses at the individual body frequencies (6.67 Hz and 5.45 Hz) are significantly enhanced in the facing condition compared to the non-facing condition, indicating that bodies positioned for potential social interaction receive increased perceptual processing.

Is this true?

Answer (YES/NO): NO